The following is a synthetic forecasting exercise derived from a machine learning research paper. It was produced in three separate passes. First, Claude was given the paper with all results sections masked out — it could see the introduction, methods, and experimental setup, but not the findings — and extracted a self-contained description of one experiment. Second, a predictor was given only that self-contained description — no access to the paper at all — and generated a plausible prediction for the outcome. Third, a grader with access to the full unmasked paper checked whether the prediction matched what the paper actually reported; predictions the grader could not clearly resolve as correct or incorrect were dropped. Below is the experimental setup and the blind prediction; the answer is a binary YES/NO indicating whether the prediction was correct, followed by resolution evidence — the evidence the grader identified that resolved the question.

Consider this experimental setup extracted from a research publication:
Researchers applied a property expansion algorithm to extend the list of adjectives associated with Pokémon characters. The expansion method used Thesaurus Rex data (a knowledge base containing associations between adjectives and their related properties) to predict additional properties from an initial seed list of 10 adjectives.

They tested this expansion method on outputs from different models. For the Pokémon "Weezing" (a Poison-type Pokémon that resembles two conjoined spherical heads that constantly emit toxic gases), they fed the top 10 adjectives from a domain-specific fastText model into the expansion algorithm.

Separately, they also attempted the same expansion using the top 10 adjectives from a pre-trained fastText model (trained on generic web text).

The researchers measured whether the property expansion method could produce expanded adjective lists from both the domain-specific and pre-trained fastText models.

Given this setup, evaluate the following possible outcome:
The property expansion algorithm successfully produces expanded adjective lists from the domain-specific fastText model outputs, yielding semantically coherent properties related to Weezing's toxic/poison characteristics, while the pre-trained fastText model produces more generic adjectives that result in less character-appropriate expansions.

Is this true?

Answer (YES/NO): NO